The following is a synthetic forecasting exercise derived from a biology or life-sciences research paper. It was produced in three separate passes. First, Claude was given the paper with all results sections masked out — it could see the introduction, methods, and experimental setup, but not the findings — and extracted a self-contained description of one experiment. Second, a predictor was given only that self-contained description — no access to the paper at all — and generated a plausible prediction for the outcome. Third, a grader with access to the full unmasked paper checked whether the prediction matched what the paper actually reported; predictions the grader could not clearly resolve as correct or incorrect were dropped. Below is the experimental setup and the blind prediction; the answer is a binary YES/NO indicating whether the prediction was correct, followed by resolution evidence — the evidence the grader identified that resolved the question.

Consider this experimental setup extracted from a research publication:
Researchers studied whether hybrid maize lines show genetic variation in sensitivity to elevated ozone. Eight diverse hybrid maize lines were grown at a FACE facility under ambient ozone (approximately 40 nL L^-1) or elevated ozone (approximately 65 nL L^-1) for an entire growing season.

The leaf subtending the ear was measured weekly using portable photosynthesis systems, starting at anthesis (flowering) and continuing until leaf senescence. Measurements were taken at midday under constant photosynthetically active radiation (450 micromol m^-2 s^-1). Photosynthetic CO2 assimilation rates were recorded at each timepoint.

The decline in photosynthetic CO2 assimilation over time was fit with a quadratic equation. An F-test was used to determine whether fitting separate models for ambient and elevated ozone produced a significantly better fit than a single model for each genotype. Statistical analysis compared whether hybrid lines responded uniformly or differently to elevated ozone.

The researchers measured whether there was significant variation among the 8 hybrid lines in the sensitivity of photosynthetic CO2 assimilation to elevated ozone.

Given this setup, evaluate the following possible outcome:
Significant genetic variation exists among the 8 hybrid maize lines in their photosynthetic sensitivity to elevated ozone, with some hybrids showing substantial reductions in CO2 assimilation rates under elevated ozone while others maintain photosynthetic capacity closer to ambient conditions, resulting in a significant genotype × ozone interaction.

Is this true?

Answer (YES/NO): NO